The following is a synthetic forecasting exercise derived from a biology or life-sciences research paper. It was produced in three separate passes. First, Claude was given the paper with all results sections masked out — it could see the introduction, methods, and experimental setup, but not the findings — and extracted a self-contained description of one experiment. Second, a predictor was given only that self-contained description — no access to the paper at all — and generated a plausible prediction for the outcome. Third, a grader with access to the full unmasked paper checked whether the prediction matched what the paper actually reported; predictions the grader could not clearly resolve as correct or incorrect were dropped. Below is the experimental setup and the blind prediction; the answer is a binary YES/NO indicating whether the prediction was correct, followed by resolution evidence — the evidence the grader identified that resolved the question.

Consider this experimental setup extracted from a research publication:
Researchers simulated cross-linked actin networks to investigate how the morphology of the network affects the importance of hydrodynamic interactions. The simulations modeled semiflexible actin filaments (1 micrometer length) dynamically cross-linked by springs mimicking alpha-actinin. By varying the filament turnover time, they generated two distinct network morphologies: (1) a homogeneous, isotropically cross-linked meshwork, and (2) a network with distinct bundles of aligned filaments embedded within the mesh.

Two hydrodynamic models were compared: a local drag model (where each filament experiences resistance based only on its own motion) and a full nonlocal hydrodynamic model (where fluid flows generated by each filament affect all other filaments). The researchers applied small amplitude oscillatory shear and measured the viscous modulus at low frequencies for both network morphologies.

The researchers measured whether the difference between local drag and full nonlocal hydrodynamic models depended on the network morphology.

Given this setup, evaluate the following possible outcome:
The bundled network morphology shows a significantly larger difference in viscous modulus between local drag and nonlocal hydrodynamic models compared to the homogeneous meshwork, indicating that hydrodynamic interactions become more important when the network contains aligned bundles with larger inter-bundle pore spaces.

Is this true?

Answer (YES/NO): NO